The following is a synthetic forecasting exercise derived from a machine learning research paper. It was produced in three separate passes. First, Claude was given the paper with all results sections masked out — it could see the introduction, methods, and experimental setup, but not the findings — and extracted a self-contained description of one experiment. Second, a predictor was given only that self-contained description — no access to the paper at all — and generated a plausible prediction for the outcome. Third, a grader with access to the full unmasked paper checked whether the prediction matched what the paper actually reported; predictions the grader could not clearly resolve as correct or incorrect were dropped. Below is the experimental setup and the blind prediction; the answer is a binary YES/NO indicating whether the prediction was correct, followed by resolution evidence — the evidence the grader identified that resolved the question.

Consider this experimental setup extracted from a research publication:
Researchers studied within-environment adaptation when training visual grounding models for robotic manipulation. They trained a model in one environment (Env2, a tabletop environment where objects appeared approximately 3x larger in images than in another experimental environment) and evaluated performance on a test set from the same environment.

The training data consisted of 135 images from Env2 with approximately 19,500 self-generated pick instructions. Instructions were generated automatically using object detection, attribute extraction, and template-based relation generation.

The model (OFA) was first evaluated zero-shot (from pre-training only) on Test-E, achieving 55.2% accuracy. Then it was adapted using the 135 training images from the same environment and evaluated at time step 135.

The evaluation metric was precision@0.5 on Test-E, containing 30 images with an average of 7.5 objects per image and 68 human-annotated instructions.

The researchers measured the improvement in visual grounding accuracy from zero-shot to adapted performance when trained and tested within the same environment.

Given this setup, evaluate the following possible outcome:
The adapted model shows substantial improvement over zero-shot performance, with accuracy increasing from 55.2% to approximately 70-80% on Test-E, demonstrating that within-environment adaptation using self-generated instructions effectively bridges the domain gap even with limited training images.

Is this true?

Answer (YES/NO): YES